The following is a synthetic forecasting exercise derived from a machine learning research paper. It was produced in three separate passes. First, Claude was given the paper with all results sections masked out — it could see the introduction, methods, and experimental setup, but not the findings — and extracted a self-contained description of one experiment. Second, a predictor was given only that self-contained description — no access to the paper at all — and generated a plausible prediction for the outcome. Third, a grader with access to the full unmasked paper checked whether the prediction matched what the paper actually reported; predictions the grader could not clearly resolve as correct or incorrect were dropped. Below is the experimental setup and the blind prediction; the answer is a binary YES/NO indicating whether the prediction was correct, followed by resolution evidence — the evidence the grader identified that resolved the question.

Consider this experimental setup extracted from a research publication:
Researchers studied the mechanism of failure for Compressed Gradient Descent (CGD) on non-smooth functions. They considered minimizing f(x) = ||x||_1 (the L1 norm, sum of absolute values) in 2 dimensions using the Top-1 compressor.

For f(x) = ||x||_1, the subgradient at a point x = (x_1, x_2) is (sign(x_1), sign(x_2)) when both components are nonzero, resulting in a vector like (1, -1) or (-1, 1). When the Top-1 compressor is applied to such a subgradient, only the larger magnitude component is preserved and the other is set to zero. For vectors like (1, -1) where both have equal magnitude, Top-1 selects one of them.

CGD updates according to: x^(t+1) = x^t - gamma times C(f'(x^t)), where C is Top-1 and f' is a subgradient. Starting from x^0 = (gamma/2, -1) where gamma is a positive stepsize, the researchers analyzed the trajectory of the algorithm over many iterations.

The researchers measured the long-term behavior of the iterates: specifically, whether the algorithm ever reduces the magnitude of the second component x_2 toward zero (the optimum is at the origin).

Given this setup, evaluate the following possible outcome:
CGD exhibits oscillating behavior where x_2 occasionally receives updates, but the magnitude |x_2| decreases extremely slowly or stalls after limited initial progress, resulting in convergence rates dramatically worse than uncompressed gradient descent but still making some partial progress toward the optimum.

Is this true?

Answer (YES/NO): NO